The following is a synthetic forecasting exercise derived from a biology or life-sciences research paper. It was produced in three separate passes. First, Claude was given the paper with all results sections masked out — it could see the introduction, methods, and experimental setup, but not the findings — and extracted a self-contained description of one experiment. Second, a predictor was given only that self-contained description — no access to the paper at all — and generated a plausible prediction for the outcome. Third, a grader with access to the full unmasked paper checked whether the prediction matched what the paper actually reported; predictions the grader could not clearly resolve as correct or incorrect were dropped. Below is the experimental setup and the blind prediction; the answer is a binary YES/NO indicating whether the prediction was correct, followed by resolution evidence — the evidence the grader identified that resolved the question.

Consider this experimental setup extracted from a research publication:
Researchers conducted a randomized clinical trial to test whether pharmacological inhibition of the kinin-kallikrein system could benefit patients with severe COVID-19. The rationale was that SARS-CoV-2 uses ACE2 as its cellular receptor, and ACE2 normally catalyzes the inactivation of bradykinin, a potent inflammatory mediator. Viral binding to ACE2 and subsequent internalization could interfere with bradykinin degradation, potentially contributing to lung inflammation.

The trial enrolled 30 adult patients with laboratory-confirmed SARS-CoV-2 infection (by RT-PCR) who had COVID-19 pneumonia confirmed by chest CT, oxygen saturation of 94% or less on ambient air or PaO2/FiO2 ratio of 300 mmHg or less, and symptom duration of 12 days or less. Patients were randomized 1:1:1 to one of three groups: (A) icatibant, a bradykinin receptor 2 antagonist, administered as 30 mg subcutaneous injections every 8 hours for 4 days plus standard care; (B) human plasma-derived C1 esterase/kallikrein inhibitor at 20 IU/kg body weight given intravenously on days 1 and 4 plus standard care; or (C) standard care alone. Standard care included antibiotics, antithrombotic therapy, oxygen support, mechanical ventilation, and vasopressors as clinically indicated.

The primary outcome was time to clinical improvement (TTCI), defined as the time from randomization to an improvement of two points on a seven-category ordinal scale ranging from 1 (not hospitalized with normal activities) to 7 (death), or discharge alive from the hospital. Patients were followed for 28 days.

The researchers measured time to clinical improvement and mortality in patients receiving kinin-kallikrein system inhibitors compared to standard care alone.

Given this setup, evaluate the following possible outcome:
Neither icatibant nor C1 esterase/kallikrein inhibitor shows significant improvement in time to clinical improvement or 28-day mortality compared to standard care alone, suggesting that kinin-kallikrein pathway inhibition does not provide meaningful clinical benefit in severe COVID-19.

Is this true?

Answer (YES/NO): YES